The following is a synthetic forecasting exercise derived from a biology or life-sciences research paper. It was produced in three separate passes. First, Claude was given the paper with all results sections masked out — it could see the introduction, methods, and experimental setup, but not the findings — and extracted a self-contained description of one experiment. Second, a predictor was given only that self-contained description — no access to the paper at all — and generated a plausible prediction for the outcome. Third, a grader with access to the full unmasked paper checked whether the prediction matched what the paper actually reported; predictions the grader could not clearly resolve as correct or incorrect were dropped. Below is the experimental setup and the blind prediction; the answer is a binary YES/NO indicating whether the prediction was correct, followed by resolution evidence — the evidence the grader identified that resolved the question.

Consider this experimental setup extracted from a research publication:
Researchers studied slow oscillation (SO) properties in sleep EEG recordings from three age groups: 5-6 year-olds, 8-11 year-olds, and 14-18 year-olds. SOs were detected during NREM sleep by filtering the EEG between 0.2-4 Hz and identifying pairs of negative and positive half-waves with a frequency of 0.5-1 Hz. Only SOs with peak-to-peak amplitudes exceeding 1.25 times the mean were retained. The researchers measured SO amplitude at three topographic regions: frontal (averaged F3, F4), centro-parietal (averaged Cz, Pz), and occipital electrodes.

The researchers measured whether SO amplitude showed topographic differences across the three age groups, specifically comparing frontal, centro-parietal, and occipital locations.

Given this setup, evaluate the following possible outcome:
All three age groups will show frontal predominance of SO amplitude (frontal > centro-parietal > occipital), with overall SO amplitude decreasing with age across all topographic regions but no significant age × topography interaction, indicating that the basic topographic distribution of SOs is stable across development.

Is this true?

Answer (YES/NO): NO